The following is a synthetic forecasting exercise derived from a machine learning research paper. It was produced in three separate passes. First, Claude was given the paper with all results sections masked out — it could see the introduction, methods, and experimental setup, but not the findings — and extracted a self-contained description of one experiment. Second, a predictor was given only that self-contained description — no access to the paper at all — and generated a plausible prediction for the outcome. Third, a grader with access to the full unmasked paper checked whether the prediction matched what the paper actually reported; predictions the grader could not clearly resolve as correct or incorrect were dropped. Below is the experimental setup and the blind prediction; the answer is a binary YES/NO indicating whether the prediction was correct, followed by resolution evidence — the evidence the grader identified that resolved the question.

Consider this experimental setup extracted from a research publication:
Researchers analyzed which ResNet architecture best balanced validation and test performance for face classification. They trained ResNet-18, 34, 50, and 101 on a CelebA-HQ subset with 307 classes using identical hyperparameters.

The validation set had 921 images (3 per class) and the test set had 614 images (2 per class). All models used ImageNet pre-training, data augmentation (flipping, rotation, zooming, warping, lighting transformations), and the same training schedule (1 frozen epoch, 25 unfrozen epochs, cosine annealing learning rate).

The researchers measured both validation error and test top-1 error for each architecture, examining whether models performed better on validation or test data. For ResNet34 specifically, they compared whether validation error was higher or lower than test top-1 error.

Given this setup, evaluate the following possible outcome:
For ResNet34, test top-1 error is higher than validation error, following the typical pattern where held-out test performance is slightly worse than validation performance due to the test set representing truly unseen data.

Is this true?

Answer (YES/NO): YES